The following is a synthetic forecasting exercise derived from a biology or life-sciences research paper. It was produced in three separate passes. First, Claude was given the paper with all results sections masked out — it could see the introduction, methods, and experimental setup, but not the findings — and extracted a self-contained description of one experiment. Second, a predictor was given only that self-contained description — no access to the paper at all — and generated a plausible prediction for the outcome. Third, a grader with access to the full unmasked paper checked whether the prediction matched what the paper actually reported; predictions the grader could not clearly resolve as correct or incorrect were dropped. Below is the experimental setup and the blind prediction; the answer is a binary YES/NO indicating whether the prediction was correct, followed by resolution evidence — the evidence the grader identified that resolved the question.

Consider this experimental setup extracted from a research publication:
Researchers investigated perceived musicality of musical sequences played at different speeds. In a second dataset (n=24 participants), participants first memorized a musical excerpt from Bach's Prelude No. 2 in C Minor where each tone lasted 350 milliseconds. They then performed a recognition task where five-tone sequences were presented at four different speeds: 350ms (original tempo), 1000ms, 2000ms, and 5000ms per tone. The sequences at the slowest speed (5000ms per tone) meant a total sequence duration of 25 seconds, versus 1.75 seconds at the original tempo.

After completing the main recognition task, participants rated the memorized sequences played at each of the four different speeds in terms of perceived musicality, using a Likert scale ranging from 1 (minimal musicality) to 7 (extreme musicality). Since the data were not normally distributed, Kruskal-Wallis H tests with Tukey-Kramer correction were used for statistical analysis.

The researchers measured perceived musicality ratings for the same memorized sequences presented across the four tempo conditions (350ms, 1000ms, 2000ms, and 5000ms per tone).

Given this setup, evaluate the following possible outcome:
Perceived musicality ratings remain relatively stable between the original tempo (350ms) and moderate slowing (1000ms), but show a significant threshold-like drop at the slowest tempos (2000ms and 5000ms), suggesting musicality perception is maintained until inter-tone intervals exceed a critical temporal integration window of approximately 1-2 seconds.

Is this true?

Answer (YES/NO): NO